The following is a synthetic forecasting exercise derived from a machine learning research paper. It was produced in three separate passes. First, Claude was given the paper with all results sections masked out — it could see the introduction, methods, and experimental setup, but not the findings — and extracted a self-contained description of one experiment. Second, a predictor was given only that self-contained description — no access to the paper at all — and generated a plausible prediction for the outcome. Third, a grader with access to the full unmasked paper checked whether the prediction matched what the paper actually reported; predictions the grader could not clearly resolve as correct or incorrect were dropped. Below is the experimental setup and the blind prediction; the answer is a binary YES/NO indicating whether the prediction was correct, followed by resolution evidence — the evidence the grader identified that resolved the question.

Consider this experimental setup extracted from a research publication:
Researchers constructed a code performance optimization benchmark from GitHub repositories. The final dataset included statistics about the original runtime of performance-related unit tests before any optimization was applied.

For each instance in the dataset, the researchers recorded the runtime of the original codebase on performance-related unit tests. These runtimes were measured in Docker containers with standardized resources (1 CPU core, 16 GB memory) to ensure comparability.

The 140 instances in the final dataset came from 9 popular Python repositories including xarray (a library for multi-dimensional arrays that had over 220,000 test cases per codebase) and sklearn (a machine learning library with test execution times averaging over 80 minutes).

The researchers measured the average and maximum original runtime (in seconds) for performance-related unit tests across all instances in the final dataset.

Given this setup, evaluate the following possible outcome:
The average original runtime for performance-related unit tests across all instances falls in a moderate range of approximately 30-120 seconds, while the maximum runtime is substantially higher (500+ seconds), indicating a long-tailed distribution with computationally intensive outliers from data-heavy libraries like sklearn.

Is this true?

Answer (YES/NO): NO